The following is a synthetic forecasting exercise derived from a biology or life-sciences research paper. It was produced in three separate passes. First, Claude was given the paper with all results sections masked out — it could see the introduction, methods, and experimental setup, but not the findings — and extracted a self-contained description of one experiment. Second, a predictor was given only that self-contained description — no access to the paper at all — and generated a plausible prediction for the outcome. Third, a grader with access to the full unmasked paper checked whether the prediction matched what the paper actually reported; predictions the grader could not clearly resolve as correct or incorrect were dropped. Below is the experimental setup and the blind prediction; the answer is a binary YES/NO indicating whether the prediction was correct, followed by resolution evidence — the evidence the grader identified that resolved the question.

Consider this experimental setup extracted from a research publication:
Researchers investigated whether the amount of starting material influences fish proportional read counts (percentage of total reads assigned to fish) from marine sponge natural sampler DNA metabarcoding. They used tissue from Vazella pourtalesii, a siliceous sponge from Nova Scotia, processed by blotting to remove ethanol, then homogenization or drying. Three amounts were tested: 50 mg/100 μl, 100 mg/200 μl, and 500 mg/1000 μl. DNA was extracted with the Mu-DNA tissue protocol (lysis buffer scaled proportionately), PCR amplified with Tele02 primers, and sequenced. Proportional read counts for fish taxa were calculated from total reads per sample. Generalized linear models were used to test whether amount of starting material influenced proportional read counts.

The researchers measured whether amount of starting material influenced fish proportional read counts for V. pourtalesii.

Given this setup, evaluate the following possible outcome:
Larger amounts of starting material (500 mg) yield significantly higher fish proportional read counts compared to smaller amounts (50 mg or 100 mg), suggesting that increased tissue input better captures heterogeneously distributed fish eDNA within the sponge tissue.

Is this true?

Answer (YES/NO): NO